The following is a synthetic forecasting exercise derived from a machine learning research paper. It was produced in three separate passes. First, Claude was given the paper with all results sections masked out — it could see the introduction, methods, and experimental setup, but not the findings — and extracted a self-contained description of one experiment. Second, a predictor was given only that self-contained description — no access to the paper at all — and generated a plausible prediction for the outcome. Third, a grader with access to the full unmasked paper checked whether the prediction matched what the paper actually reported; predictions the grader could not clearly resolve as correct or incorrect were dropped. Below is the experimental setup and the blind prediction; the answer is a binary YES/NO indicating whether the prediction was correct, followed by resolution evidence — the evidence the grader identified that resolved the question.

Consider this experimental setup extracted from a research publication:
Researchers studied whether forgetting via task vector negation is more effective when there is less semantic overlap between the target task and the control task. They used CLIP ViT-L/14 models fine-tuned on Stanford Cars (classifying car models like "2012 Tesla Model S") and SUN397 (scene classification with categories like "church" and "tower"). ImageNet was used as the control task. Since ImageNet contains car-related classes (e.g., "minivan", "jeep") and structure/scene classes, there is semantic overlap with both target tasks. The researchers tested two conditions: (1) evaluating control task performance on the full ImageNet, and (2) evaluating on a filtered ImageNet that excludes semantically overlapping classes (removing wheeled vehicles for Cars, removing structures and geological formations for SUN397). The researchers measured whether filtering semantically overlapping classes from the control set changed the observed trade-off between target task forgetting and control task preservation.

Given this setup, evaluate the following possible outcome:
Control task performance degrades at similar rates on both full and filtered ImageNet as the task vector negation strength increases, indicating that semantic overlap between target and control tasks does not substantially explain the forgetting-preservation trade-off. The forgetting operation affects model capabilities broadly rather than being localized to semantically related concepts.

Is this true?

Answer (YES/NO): YES